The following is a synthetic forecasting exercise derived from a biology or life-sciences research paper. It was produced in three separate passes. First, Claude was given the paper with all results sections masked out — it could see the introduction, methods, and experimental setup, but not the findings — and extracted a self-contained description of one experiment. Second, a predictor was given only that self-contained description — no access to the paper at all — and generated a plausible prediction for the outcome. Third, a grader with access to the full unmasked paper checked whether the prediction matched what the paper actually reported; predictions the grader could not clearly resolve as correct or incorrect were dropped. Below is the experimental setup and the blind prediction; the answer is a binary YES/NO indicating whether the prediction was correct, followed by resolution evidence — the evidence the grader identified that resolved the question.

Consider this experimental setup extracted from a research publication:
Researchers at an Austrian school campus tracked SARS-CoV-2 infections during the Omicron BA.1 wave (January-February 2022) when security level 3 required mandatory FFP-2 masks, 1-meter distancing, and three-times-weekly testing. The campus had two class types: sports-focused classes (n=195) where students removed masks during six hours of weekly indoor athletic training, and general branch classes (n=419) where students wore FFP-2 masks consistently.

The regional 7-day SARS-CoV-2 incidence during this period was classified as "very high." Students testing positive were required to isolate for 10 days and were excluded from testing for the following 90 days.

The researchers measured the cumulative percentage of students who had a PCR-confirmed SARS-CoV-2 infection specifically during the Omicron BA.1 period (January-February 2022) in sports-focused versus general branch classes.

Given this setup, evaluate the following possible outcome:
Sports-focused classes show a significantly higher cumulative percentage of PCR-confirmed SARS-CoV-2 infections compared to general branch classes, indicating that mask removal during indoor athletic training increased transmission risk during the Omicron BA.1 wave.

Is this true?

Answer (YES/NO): YES